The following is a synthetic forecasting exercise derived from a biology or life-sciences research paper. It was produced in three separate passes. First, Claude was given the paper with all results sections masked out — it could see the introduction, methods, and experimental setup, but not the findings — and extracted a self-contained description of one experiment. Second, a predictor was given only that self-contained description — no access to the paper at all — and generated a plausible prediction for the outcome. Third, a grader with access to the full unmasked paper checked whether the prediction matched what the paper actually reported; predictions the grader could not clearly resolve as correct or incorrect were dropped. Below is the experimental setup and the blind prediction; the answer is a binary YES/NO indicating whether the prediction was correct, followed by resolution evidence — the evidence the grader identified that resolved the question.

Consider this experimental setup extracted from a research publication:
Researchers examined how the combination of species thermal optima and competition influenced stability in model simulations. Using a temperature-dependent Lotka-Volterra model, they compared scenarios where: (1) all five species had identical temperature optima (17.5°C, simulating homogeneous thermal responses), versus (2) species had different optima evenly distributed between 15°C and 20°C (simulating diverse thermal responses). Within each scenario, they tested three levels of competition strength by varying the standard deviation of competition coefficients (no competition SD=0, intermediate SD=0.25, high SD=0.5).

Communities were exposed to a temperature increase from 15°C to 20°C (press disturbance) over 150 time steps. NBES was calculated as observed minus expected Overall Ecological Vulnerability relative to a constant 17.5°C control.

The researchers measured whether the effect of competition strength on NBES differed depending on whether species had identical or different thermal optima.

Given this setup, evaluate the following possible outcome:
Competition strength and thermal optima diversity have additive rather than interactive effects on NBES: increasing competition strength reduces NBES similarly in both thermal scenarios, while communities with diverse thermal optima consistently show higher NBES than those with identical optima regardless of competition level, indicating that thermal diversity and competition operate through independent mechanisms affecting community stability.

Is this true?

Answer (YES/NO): NO